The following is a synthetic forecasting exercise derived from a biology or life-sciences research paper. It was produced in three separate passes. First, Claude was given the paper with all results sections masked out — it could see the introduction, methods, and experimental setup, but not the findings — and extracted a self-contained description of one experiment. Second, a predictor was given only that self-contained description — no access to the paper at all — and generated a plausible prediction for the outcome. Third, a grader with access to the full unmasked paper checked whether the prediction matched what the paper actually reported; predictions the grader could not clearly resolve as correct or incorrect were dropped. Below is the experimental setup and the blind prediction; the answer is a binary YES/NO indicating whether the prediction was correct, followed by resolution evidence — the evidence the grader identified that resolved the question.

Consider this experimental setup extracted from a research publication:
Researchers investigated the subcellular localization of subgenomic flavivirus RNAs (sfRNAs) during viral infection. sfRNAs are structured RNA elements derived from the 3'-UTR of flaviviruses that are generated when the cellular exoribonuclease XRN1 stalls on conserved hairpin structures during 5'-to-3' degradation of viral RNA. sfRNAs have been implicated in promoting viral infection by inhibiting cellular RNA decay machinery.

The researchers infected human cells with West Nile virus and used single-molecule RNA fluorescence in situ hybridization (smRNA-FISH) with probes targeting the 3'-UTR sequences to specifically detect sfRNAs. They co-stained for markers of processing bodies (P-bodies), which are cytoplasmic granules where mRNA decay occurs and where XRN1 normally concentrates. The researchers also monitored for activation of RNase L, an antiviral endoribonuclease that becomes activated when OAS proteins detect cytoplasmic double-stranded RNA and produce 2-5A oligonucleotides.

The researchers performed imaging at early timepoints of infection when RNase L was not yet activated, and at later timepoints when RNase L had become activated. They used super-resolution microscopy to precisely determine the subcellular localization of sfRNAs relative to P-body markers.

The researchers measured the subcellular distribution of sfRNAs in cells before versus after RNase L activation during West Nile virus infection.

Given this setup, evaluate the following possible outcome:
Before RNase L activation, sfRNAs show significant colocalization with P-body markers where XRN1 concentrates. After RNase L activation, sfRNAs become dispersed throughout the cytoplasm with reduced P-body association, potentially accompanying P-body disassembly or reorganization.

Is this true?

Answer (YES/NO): NO